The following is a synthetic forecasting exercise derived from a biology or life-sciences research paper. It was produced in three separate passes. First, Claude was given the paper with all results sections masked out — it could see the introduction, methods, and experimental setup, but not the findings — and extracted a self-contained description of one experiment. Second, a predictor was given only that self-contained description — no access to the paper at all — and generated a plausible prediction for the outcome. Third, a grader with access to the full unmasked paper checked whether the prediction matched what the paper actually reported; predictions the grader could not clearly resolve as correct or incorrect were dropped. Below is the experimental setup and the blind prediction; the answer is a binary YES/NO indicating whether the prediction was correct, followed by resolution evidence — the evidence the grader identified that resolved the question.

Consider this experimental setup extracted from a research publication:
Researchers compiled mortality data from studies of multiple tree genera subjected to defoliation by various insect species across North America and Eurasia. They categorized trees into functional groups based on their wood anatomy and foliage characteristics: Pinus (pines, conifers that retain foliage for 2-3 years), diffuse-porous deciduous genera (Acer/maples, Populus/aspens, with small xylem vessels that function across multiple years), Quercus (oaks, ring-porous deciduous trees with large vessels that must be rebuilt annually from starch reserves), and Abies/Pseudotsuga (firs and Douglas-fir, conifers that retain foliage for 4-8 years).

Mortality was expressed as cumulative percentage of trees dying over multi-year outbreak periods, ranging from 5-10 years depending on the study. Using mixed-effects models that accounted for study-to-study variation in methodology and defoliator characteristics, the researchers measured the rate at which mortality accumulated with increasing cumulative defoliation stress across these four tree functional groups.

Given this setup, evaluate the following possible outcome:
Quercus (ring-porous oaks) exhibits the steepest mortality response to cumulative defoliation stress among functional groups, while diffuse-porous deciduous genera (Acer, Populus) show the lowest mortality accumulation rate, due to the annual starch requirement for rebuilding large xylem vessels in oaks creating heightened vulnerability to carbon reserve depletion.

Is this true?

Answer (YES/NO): NO